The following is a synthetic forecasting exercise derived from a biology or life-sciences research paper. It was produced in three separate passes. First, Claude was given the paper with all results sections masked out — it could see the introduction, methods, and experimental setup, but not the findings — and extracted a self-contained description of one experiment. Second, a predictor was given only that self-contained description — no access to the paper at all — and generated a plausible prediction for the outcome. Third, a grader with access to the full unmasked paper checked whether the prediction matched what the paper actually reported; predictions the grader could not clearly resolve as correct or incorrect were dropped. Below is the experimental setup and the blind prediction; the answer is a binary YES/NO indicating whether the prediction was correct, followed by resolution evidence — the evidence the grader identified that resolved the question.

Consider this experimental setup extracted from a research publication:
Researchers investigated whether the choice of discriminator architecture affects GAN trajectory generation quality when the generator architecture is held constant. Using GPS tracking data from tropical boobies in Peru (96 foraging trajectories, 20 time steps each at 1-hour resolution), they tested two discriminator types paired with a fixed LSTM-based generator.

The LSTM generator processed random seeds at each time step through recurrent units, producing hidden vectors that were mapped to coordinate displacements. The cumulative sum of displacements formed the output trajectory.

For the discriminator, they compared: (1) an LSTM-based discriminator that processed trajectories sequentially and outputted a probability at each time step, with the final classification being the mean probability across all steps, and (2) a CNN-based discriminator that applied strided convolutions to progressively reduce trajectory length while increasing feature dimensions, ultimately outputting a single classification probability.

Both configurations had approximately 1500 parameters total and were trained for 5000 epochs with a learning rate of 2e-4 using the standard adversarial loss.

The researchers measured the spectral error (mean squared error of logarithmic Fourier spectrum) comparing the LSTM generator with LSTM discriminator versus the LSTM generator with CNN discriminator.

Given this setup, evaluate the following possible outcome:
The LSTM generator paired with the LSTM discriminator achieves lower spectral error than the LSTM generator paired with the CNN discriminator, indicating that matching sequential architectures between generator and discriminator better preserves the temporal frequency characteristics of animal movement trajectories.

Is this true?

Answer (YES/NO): NO